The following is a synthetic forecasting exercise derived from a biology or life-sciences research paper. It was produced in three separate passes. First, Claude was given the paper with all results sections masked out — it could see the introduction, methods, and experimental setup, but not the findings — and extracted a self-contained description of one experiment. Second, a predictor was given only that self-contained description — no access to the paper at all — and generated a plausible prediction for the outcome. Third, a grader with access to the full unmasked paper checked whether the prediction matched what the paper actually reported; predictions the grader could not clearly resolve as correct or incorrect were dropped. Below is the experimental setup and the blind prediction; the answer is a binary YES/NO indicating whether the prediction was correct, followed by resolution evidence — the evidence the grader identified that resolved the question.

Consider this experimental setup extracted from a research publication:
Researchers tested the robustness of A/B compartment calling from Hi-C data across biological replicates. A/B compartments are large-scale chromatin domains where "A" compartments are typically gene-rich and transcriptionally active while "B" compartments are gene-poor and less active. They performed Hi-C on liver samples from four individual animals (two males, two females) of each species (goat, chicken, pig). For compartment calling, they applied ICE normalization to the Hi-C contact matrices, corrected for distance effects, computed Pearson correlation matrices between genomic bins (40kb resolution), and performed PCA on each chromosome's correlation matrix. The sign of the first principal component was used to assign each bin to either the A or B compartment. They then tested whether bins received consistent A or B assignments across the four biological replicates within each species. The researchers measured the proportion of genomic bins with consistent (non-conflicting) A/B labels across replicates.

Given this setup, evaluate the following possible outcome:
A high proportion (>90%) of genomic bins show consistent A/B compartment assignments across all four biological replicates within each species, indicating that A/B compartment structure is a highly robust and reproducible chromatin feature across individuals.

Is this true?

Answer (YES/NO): NO